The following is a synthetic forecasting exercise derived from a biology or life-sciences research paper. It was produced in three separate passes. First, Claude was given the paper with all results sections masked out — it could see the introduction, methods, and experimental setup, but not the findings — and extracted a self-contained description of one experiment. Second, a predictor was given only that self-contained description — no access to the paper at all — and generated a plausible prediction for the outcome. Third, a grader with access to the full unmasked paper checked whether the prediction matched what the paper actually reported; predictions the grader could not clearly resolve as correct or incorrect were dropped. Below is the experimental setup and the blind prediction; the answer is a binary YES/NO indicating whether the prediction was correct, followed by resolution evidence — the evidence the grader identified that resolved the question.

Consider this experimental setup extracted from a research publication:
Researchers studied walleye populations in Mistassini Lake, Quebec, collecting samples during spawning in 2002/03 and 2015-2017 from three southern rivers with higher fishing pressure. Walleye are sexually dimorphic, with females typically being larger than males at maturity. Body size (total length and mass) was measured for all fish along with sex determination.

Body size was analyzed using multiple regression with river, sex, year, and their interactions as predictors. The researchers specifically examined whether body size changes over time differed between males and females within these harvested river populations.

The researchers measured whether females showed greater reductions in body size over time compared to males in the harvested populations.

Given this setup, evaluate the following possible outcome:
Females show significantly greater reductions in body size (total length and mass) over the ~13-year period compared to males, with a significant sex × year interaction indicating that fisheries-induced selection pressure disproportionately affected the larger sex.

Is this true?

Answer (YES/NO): NO